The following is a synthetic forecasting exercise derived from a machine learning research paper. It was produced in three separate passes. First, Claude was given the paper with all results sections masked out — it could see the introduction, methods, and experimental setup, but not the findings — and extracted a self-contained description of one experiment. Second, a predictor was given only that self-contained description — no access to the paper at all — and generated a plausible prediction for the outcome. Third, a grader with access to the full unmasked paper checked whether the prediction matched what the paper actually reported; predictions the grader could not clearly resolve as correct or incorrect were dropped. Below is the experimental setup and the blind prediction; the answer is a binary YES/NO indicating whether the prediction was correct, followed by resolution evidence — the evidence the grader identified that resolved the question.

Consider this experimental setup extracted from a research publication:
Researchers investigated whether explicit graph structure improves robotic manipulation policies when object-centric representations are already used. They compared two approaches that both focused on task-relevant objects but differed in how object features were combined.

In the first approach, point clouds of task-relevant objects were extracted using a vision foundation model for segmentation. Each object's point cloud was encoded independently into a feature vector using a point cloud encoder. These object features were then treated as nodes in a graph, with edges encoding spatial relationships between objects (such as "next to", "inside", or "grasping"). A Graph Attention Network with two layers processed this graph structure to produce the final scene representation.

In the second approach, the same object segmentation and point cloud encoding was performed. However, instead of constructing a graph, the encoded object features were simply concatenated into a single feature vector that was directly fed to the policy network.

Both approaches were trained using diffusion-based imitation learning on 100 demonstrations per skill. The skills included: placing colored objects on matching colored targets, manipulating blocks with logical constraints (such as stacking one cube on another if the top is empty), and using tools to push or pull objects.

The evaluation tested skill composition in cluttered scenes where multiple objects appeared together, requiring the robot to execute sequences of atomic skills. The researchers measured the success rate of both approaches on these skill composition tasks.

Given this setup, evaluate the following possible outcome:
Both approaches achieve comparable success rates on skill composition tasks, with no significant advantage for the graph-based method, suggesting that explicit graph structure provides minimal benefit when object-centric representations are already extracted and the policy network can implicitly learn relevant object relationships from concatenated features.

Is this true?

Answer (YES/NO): NO